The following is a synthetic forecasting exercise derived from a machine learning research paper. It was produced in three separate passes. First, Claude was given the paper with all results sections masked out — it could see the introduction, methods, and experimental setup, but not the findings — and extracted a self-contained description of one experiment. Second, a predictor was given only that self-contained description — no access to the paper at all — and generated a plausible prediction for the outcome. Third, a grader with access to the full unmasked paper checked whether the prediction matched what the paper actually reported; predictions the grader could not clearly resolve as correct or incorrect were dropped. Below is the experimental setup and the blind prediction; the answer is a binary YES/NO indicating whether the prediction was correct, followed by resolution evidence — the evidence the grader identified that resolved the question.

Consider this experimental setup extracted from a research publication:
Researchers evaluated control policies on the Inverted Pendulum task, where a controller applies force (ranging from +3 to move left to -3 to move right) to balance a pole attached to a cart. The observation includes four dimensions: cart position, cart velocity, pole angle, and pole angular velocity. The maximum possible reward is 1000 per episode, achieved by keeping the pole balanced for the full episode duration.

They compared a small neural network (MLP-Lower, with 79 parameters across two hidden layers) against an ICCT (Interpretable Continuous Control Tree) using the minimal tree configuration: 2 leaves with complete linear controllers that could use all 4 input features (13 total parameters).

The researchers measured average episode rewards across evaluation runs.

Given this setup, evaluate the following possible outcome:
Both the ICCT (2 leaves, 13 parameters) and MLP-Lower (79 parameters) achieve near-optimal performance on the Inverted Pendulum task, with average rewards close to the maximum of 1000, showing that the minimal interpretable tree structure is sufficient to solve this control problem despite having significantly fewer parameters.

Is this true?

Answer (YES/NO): YES